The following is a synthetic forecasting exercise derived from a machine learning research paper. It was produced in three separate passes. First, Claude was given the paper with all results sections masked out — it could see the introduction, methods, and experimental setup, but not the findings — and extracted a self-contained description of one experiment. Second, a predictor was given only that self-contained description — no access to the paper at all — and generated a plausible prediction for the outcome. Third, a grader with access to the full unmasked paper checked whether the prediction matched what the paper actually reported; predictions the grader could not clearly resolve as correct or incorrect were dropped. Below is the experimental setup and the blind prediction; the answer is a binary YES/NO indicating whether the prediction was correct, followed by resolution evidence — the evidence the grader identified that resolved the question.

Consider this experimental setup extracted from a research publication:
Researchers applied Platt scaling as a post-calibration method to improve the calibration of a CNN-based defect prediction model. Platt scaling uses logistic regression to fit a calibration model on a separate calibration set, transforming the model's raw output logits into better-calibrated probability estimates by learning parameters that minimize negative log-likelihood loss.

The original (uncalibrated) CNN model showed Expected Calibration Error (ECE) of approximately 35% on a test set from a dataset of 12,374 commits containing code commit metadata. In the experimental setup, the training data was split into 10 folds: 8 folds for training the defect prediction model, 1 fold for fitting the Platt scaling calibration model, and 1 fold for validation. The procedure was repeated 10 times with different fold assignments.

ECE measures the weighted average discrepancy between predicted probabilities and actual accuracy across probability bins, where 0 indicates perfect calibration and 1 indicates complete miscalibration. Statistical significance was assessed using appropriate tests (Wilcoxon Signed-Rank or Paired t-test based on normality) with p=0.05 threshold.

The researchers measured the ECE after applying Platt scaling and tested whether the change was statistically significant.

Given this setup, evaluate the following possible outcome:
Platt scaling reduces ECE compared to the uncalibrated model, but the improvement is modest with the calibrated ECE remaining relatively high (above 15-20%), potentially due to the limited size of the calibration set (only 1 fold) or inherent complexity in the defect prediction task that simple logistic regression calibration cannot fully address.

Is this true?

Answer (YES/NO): NO